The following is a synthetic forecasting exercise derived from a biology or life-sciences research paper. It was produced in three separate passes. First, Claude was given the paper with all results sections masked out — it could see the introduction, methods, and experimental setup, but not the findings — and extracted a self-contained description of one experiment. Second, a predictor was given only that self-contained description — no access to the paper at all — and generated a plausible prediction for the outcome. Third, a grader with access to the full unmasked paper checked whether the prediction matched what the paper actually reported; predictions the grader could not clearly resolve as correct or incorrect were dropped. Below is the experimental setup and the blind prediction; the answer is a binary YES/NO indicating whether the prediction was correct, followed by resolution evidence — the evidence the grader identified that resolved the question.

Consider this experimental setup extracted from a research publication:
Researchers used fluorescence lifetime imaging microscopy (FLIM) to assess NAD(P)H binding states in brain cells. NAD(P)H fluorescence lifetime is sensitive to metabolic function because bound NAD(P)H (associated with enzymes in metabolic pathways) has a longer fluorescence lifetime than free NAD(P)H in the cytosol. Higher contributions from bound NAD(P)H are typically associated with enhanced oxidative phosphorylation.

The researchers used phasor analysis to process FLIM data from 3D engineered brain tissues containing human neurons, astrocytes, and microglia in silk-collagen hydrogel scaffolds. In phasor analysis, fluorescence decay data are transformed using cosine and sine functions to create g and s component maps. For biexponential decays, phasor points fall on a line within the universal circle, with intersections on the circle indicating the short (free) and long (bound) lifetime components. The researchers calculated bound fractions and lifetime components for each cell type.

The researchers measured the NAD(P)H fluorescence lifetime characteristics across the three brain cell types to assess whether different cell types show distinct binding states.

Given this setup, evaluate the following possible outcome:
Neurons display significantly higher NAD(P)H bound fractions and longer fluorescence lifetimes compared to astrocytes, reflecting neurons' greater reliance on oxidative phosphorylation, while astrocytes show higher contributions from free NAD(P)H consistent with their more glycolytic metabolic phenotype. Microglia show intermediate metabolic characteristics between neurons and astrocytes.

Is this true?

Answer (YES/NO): NO